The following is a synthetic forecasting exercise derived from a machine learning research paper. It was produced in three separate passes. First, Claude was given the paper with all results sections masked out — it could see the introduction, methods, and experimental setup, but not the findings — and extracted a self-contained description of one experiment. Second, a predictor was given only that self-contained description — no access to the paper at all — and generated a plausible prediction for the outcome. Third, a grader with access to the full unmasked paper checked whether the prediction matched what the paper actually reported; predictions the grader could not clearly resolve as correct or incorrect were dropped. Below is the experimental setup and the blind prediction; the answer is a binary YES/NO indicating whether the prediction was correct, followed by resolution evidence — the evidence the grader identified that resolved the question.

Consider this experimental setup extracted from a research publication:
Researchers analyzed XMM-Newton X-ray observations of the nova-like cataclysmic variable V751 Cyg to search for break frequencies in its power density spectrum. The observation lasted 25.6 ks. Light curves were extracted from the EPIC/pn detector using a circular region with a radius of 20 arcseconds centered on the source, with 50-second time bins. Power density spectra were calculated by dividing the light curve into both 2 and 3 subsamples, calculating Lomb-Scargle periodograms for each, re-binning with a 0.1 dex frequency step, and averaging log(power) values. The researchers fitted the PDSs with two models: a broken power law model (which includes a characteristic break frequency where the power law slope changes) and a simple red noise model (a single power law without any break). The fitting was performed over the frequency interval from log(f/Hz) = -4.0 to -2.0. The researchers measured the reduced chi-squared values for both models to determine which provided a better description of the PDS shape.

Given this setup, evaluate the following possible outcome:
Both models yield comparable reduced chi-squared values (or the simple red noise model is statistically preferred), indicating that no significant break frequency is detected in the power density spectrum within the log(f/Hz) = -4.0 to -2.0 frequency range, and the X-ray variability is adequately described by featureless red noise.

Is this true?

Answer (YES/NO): NO